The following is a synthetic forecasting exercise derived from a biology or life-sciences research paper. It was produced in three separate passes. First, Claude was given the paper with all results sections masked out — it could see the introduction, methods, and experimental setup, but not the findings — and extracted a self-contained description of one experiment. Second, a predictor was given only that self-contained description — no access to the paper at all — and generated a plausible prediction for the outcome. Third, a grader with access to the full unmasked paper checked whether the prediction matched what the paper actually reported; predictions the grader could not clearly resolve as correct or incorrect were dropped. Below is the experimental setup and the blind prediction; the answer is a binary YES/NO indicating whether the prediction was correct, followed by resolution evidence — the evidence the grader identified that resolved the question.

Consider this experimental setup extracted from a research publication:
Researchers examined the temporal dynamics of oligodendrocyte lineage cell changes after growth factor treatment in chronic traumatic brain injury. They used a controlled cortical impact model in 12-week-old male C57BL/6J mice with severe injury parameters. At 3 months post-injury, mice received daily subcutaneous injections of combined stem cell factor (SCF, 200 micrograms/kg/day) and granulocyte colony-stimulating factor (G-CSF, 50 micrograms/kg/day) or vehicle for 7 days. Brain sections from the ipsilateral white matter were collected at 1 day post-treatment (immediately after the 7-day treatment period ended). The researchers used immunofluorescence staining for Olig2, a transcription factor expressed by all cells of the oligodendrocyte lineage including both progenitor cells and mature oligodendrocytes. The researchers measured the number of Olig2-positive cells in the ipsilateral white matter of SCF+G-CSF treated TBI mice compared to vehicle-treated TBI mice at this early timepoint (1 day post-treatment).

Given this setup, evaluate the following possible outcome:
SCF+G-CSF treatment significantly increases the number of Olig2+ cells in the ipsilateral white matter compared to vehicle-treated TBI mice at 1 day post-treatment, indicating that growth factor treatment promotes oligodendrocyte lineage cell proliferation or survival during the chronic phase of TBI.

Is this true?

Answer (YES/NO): YES